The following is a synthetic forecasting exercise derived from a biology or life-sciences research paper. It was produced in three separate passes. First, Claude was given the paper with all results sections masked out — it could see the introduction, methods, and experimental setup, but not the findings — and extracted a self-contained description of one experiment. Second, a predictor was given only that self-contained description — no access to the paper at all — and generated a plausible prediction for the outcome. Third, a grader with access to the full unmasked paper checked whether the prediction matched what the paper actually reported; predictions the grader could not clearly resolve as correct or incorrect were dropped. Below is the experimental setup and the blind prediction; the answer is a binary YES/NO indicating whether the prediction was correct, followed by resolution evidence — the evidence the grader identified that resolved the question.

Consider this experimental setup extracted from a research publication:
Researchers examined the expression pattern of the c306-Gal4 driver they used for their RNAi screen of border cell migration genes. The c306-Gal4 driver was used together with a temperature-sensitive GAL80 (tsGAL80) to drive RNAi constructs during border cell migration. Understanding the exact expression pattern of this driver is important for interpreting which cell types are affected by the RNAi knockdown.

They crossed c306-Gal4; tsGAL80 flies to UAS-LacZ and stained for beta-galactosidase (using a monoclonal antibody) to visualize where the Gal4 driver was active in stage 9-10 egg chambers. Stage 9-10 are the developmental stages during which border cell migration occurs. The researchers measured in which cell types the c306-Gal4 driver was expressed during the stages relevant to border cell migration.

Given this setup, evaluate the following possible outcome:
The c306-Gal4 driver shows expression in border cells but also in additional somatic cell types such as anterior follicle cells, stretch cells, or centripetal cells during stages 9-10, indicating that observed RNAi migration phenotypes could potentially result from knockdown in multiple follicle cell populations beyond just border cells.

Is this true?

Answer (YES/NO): YES